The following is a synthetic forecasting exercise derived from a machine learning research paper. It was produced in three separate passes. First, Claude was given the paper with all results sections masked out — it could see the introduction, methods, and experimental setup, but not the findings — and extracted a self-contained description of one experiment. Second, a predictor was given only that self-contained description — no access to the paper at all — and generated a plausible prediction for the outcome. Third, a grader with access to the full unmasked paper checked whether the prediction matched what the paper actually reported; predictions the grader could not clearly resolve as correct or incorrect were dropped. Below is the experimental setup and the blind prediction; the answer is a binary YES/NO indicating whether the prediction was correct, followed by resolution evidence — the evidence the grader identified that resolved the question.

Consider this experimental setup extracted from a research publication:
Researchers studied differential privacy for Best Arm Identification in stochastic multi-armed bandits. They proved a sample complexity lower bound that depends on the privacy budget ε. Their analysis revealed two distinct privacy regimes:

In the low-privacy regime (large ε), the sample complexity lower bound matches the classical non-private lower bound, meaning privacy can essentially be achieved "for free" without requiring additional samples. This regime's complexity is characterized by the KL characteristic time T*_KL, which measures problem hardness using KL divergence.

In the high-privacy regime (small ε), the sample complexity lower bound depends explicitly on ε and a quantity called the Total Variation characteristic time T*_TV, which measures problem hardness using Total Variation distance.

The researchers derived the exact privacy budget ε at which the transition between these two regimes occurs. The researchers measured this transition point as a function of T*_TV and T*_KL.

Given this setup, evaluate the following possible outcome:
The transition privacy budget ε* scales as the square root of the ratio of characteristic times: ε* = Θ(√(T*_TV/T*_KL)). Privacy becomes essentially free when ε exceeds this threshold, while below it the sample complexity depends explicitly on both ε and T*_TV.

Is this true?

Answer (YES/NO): NO